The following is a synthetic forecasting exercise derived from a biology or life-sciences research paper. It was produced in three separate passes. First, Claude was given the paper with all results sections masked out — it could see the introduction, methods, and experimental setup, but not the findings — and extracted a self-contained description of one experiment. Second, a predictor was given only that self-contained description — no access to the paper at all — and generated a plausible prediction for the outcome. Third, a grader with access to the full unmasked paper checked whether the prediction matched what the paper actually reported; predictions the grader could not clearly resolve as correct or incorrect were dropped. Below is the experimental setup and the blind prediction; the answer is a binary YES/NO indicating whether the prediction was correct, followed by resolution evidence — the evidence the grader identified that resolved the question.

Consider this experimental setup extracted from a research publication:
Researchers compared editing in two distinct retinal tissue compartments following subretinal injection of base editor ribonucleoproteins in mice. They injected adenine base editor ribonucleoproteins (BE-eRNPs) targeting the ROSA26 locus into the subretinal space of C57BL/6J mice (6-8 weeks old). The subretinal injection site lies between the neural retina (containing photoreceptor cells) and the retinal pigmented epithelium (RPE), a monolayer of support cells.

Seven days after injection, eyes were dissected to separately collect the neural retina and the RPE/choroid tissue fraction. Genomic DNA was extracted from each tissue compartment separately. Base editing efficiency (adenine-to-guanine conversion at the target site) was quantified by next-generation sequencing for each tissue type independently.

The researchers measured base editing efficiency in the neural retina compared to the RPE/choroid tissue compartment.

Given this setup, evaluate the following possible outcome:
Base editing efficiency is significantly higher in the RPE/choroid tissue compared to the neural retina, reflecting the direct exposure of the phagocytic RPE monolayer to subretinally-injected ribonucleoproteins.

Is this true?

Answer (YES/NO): NO